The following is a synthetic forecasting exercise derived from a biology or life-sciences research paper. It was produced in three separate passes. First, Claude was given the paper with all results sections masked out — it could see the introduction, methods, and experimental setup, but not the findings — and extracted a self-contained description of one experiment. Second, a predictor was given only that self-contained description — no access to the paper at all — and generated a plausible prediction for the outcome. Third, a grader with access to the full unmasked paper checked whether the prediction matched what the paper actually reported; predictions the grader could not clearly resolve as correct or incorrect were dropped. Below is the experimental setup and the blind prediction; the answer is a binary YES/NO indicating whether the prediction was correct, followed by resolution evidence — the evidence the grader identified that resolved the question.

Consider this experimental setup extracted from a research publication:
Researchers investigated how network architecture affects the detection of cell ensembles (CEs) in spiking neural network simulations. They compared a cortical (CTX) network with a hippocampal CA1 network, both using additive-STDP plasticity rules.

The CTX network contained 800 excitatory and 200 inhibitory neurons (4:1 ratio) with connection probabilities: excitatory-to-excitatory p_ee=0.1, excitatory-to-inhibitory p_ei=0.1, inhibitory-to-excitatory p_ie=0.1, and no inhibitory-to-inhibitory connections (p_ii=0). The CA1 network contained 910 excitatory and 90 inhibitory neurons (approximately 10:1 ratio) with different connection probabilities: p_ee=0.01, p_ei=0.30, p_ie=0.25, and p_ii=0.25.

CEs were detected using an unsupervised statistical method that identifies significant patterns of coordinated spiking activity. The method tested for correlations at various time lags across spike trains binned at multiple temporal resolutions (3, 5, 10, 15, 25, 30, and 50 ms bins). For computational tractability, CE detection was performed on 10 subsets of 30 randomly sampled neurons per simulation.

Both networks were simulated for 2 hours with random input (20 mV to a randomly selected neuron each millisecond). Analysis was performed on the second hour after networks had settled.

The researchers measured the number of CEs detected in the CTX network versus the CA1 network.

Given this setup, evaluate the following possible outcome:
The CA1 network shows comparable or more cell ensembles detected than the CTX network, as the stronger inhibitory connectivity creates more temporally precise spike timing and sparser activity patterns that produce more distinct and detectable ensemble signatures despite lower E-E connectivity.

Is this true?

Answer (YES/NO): NO